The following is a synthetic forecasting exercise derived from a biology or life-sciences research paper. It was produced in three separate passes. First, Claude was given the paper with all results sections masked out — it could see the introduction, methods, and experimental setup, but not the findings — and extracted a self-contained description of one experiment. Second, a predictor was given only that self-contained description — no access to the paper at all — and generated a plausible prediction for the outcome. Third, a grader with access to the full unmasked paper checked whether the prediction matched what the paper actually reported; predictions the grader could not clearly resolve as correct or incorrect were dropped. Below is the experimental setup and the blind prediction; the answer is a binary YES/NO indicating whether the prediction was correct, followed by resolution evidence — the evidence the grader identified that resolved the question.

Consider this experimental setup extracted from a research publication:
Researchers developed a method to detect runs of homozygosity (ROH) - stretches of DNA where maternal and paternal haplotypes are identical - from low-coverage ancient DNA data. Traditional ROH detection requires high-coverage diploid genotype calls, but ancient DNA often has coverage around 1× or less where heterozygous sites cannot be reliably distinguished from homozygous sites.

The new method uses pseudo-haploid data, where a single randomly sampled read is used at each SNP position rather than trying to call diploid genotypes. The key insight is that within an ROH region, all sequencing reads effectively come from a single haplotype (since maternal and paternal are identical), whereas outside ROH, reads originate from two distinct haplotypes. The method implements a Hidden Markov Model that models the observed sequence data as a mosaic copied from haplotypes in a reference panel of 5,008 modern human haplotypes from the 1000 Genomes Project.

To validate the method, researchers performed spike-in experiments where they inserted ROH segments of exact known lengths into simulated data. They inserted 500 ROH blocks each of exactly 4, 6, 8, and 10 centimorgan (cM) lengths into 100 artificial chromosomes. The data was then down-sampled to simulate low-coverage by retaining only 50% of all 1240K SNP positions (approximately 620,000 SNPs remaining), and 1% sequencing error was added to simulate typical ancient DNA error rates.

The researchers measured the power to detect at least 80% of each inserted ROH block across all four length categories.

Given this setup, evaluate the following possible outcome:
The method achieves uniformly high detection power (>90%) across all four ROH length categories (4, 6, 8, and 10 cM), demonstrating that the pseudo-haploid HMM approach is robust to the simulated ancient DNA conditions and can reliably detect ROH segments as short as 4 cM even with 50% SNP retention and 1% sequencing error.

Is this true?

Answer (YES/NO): NO